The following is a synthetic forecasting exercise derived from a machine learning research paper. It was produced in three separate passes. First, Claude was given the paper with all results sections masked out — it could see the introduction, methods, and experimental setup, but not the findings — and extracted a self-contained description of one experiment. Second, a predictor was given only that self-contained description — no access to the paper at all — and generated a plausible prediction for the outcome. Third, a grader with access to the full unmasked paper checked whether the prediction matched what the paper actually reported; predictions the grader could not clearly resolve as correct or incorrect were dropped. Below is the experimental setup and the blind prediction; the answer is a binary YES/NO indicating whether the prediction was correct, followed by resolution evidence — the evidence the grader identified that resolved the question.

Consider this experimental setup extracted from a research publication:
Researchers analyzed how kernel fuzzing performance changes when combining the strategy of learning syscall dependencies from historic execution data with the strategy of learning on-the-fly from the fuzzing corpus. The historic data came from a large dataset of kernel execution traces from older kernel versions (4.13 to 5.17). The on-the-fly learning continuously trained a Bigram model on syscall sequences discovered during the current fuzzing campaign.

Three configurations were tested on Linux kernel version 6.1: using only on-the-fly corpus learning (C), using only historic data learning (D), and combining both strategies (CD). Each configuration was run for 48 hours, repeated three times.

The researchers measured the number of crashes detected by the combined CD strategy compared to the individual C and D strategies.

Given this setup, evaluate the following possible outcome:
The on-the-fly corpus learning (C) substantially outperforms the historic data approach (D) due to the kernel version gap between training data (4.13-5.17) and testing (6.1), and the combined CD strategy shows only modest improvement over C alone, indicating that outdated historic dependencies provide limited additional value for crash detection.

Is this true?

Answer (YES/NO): NO